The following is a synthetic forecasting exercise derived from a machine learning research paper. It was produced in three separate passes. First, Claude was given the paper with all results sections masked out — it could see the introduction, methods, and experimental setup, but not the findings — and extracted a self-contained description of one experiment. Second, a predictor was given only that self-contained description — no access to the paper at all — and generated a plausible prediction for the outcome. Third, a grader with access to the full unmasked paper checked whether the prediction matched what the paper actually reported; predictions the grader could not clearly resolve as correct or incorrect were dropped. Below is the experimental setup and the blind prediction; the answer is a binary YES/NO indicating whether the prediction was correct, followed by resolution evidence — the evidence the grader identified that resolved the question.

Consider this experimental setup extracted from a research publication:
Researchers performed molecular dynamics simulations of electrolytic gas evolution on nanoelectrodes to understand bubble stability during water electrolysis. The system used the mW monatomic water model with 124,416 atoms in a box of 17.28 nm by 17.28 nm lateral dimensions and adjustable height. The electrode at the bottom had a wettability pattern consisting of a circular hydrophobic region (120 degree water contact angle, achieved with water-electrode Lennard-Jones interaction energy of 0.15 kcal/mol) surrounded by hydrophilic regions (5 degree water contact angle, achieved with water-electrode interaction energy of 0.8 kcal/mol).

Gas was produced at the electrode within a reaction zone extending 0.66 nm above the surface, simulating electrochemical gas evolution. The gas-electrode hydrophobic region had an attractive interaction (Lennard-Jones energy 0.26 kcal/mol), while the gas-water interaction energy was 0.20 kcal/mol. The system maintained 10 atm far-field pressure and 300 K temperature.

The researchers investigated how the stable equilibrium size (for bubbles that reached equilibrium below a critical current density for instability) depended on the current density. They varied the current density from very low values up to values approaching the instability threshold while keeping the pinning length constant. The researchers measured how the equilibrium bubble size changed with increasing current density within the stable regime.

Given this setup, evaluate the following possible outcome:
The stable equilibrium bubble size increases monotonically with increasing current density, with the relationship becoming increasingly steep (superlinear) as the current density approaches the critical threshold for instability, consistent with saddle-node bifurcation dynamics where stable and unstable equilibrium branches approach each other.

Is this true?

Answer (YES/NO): YES